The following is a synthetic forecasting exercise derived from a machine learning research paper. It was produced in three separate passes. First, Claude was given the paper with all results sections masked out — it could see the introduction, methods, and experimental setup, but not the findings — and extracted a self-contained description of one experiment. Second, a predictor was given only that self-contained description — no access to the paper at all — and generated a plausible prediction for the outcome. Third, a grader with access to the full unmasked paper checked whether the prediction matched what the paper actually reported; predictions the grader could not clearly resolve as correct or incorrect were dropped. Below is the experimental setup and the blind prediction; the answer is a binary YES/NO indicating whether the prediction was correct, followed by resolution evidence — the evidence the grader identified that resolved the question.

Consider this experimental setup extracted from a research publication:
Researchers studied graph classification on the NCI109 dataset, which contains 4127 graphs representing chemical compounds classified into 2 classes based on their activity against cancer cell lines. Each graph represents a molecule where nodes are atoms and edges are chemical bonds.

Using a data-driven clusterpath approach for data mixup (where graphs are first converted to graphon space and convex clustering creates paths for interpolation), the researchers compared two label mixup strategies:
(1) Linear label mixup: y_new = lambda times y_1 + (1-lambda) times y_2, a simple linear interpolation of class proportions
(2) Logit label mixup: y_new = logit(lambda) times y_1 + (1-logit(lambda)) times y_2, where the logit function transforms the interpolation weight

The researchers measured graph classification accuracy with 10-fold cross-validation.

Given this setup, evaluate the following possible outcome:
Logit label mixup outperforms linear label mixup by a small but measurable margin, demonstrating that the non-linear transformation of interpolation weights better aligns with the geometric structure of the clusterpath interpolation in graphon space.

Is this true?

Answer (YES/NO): NO